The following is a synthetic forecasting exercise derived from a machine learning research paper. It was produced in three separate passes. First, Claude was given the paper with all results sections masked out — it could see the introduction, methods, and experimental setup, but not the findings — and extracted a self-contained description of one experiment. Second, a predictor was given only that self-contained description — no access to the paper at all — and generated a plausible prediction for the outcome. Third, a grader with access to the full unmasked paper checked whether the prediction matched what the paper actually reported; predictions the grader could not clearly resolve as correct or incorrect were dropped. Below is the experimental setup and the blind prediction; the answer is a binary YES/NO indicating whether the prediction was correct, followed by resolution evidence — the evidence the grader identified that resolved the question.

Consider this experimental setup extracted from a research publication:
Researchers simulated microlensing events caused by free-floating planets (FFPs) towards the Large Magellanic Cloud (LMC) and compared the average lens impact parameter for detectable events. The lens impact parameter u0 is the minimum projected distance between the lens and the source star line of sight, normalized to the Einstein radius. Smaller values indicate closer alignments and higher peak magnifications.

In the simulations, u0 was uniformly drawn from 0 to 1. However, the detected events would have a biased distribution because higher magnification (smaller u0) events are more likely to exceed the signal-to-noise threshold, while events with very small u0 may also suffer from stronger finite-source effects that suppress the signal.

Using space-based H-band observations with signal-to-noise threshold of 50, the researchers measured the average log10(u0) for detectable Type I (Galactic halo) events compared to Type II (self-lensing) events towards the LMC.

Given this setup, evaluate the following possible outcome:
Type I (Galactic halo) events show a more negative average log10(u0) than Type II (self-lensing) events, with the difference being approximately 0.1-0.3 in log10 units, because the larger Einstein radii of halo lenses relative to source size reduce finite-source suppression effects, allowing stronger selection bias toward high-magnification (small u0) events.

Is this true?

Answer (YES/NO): YES